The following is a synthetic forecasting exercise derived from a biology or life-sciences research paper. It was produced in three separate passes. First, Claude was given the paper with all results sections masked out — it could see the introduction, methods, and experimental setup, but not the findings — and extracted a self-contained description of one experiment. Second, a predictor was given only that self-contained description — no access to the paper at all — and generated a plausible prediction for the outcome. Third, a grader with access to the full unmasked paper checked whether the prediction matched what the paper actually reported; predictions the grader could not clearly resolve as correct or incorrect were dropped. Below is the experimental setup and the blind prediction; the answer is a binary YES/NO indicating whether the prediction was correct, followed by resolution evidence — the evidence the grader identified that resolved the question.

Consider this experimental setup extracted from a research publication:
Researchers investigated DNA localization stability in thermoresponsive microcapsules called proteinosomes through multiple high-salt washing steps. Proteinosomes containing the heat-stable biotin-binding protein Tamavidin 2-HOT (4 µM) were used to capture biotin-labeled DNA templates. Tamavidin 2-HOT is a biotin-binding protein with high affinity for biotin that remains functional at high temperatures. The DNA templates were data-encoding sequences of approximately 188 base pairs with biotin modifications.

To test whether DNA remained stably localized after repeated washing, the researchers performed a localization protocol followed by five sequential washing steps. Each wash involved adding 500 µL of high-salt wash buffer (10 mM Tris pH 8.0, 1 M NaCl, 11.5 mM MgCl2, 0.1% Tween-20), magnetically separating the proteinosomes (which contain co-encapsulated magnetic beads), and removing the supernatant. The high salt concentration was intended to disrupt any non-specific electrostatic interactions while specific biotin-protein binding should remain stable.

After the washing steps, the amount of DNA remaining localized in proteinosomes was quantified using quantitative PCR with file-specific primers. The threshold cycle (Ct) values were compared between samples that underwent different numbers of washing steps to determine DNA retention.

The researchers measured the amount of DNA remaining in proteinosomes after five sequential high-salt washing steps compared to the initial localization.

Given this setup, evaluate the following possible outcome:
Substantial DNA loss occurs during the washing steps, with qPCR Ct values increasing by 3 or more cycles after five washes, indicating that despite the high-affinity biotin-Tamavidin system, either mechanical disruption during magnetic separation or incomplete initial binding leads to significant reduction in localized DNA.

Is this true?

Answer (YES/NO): NO